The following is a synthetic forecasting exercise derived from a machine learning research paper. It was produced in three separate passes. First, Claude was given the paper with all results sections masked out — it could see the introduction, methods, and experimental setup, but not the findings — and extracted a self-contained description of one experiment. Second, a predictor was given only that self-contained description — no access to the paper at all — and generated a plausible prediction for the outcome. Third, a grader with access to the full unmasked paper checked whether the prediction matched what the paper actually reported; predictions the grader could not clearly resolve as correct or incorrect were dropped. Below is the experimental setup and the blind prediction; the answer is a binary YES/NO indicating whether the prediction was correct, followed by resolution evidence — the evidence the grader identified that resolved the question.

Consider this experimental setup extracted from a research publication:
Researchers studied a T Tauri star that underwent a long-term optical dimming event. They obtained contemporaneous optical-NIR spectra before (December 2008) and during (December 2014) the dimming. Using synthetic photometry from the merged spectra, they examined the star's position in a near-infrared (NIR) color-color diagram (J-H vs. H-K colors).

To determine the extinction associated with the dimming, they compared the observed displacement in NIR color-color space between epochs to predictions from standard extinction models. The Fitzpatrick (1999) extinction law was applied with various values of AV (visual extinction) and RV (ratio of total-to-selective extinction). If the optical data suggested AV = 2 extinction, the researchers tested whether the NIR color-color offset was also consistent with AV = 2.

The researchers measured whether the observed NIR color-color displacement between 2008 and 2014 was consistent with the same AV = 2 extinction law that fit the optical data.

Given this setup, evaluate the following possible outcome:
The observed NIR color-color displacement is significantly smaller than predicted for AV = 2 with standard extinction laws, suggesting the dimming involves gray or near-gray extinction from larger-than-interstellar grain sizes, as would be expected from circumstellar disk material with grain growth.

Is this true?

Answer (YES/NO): NO